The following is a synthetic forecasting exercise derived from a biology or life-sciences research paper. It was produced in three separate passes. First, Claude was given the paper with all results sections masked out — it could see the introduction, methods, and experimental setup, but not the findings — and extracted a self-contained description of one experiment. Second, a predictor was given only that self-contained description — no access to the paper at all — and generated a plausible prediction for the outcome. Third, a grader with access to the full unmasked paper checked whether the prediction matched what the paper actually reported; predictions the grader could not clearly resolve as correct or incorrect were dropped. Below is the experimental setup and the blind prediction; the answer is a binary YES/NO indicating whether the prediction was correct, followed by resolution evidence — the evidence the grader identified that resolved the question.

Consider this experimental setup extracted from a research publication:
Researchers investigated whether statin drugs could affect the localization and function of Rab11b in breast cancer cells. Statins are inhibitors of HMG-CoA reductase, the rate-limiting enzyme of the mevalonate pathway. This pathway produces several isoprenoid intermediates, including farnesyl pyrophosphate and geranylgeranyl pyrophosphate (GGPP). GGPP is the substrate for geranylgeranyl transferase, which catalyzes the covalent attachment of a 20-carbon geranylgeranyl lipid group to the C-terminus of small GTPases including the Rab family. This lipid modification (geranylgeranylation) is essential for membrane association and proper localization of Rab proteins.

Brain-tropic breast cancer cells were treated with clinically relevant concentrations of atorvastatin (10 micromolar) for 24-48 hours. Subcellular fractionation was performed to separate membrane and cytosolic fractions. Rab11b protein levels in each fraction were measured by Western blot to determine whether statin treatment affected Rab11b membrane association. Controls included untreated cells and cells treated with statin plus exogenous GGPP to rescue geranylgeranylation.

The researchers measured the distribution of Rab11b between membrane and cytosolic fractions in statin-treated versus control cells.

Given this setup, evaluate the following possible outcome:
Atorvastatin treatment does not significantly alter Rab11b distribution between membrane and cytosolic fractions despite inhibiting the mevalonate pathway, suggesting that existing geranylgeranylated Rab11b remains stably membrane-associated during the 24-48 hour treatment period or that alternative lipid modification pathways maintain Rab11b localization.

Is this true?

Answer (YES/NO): NO